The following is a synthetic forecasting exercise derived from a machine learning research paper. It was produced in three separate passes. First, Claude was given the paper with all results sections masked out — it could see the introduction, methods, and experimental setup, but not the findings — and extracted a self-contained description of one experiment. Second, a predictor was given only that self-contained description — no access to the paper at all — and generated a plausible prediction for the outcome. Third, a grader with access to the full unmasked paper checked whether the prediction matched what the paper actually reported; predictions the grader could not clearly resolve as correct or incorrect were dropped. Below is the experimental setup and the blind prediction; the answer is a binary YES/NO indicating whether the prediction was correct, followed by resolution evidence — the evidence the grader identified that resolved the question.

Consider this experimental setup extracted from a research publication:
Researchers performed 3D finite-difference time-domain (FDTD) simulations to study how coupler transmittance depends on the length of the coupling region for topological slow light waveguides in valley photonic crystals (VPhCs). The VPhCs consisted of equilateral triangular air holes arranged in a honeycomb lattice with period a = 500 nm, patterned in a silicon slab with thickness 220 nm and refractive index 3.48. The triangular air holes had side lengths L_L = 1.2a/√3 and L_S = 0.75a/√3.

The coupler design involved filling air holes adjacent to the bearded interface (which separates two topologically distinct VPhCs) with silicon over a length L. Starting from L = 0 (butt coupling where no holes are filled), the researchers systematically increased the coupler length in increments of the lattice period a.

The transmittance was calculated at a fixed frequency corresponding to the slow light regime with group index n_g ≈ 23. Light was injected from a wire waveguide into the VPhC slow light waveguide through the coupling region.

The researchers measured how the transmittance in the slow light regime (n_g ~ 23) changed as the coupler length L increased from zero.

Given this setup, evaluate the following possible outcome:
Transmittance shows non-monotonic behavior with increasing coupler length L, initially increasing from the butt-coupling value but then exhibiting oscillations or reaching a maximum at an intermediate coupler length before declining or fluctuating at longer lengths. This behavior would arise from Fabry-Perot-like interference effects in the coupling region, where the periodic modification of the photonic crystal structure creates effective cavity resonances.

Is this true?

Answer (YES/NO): NO